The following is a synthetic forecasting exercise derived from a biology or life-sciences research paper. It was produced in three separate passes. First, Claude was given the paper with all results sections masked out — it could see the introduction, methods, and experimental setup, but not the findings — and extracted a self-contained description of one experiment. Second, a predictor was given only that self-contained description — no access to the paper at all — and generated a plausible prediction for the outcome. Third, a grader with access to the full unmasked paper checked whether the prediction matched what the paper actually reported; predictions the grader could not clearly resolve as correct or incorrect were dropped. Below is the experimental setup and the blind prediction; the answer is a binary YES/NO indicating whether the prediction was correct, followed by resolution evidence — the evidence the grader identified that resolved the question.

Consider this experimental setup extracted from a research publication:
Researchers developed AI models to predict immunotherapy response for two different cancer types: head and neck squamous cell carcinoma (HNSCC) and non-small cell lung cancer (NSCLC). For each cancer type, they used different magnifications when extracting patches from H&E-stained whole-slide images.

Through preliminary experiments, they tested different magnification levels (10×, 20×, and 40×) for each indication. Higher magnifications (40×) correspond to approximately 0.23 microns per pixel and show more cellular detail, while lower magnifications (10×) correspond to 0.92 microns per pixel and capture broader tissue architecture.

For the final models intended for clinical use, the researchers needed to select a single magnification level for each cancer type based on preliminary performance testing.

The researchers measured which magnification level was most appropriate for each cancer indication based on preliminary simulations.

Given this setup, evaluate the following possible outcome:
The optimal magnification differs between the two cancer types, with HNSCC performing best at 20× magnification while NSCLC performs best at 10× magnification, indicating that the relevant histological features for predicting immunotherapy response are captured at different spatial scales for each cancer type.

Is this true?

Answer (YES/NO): NO